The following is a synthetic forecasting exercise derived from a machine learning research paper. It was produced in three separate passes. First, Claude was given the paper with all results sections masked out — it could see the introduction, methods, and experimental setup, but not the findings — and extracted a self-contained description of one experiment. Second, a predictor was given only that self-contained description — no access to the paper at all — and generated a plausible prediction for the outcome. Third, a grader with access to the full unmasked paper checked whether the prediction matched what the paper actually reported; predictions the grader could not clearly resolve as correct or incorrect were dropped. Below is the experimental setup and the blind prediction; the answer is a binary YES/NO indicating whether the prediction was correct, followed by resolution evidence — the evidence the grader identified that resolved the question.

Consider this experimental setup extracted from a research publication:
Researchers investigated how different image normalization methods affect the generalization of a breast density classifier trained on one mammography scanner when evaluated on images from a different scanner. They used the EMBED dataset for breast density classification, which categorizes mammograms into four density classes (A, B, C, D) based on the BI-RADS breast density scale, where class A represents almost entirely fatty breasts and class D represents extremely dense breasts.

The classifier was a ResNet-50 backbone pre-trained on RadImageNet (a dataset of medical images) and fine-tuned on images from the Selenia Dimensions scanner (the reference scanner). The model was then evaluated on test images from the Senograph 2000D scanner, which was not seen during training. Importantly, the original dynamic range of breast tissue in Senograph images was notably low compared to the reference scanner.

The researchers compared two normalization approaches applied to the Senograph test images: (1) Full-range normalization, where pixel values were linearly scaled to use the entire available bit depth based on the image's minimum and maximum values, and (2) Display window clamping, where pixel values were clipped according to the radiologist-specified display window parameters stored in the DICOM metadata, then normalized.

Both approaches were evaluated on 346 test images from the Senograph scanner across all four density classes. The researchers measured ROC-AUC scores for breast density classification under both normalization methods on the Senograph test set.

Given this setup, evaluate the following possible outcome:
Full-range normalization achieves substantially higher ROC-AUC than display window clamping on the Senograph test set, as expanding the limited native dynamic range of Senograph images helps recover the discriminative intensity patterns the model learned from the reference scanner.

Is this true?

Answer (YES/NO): NO